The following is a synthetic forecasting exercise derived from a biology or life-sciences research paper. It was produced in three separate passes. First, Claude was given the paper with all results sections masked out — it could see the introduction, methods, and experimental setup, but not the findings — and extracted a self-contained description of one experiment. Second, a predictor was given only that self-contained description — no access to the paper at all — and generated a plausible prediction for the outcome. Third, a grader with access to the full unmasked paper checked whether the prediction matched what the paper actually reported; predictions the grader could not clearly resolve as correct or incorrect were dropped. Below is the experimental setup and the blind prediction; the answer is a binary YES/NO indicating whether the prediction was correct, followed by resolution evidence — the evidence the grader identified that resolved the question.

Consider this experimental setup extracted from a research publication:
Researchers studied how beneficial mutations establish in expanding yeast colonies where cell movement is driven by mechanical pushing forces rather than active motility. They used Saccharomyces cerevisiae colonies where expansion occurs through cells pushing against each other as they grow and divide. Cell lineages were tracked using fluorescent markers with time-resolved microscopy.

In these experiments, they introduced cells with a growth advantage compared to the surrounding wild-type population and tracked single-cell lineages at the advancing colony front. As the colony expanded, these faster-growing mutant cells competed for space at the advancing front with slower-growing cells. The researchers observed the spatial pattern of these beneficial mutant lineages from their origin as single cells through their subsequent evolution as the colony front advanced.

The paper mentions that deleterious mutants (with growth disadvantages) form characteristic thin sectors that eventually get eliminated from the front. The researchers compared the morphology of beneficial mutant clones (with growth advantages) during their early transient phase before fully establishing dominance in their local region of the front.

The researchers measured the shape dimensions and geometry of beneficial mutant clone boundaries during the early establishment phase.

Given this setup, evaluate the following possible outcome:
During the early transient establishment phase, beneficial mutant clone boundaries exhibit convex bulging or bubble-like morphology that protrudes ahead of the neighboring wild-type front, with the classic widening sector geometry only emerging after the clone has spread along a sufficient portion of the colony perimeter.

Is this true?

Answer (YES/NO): NO